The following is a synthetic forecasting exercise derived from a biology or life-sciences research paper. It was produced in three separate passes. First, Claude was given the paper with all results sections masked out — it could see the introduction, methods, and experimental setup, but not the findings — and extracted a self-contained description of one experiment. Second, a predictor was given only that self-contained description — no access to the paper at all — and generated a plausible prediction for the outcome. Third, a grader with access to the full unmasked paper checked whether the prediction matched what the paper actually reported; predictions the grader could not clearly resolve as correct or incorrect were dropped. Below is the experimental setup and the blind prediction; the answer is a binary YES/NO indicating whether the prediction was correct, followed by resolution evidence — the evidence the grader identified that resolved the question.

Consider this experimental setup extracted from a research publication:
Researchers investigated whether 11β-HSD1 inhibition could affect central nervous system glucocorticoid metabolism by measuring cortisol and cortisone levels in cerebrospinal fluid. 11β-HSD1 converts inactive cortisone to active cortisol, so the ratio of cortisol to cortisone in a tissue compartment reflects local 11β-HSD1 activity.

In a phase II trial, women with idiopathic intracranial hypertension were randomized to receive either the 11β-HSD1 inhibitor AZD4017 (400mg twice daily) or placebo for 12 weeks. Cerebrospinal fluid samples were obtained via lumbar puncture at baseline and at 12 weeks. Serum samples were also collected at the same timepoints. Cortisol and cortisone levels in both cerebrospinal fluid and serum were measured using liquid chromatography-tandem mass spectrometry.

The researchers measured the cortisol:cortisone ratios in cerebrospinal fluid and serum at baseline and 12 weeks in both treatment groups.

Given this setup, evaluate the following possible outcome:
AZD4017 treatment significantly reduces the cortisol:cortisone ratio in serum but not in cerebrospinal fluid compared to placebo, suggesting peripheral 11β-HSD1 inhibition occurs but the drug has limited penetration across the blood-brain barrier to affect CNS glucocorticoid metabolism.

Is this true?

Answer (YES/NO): NO